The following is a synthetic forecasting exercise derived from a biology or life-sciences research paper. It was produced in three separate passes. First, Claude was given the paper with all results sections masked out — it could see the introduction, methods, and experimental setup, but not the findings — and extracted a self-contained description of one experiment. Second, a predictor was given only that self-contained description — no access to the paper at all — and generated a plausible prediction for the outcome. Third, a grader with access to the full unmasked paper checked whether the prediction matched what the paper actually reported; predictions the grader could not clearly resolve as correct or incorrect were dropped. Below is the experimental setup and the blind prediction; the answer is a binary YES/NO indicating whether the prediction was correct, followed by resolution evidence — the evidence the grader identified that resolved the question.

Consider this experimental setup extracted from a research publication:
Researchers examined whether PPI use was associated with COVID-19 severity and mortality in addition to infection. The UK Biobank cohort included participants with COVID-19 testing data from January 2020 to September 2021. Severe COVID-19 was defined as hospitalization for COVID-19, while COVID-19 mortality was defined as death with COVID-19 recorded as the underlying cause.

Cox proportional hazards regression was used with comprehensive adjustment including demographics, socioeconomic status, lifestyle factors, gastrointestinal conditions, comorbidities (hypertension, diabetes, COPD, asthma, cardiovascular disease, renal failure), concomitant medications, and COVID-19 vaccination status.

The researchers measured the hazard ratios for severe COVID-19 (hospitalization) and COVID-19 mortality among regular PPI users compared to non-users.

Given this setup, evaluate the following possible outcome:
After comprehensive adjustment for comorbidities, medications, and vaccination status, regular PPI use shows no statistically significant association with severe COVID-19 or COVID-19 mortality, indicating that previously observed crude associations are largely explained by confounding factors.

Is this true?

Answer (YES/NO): NO